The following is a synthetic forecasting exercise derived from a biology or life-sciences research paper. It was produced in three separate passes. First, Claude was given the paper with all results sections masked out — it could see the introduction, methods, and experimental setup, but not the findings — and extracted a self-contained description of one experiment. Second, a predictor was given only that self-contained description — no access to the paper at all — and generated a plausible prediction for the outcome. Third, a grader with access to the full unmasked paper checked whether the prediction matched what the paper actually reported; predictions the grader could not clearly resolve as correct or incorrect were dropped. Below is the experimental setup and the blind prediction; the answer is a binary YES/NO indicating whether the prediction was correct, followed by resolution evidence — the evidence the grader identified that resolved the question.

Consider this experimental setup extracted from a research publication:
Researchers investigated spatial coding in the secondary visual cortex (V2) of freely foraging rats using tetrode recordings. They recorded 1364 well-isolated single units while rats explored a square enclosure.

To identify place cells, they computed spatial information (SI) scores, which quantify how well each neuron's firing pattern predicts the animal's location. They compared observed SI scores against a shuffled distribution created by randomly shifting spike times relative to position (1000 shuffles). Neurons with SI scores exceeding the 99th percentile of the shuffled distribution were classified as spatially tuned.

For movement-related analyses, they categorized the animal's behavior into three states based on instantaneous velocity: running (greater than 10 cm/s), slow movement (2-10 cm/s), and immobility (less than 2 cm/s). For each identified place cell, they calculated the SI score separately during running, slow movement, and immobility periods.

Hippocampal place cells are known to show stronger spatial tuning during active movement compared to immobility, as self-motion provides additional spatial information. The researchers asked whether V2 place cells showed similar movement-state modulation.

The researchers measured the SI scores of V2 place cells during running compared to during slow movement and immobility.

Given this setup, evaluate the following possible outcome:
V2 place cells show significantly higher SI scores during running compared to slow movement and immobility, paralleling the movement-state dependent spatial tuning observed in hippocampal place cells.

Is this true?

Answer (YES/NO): YES